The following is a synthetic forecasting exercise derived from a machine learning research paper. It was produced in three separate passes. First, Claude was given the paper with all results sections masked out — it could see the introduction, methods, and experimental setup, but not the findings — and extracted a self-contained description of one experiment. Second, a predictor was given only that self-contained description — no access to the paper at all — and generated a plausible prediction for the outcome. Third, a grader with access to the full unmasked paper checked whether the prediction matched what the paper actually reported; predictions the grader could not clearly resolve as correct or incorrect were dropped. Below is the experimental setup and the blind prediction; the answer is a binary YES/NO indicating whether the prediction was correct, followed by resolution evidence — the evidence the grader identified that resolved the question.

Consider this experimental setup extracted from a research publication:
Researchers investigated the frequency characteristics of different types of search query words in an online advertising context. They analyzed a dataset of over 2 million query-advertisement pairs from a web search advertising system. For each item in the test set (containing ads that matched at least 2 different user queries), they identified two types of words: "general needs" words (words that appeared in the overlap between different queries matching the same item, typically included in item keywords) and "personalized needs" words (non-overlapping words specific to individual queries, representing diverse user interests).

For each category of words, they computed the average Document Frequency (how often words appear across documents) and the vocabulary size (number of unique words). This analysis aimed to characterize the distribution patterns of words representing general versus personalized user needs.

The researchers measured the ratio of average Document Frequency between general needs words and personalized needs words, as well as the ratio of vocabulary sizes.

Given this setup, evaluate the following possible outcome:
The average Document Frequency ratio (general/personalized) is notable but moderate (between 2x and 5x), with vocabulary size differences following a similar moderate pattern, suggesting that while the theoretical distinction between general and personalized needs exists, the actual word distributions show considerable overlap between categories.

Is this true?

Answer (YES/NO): NO